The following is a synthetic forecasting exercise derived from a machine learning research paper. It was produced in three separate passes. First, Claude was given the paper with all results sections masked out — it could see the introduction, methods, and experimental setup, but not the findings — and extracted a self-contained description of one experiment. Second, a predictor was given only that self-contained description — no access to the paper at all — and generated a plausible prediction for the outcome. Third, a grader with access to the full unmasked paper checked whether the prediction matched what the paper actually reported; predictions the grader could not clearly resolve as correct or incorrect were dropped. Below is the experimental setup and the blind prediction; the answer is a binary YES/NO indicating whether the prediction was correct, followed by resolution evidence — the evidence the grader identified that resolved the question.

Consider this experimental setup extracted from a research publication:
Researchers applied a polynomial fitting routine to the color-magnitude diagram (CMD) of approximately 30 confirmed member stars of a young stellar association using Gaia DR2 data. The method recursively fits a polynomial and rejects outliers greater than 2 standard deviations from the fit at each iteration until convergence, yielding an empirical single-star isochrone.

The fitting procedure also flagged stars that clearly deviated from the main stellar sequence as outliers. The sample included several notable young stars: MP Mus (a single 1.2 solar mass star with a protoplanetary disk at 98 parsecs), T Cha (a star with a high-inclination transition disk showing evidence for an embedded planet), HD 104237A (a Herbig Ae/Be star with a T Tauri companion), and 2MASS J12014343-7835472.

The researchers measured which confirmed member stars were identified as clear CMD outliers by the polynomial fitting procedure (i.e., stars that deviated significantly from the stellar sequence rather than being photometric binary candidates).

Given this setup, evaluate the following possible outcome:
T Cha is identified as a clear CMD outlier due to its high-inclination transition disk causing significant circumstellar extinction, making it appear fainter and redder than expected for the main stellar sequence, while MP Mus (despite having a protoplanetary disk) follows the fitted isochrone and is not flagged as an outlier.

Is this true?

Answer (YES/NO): YES